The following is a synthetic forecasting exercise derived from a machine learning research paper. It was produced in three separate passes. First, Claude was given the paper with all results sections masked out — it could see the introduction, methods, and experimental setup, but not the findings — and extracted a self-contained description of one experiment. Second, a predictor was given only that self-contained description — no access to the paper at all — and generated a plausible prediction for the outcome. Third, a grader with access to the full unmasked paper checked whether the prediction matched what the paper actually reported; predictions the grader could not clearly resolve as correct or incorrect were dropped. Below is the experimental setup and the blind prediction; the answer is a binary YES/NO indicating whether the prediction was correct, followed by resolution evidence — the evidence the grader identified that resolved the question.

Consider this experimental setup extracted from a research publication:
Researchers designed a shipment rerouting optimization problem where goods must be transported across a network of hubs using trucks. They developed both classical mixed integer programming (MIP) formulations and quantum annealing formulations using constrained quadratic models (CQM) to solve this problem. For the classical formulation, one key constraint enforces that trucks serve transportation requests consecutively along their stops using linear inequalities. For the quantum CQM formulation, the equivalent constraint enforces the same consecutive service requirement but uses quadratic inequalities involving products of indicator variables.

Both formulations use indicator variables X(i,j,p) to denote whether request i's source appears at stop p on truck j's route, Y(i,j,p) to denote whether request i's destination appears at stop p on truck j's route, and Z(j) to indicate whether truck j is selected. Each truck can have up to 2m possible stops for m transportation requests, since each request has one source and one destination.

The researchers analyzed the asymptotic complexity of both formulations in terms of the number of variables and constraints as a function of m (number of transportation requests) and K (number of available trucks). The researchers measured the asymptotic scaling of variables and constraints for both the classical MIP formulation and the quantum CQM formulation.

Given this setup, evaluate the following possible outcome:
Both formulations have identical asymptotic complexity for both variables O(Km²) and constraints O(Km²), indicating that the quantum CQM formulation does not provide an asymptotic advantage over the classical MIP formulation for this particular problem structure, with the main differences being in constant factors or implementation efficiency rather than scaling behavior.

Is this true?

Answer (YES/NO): YES